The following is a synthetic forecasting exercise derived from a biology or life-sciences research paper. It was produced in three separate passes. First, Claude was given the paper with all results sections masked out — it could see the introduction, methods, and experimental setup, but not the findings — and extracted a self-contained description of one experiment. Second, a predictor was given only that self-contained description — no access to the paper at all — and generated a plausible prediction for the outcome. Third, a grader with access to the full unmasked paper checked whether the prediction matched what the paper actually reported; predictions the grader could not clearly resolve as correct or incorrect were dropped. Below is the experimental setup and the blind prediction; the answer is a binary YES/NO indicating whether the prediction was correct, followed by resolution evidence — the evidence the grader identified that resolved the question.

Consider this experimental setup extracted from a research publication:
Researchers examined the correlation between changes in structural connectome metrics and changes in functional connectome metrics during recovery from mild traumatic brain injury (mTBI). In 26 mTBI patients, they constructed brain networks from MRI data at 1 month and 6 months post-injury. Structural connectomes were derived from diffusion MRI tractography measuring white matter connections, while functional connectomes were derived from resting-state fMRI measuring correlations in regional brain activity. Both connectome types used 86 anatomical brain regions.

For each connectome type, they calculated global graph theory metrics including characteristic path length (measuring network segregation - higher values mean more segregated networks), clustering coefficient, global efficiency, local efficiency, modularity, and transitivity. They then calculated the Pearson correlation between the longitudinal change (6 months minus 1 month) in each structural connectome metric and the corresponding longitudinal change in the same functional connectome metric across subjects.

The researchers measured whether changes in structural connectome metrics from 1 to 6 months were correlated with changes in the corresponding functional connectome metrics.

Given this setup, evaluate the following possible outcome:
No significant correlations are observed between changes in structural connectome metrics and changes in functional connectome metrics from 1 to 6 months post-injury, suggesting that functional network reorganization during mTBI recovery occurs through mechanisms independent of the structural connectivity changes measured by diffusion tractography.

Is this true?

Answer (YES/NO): NO